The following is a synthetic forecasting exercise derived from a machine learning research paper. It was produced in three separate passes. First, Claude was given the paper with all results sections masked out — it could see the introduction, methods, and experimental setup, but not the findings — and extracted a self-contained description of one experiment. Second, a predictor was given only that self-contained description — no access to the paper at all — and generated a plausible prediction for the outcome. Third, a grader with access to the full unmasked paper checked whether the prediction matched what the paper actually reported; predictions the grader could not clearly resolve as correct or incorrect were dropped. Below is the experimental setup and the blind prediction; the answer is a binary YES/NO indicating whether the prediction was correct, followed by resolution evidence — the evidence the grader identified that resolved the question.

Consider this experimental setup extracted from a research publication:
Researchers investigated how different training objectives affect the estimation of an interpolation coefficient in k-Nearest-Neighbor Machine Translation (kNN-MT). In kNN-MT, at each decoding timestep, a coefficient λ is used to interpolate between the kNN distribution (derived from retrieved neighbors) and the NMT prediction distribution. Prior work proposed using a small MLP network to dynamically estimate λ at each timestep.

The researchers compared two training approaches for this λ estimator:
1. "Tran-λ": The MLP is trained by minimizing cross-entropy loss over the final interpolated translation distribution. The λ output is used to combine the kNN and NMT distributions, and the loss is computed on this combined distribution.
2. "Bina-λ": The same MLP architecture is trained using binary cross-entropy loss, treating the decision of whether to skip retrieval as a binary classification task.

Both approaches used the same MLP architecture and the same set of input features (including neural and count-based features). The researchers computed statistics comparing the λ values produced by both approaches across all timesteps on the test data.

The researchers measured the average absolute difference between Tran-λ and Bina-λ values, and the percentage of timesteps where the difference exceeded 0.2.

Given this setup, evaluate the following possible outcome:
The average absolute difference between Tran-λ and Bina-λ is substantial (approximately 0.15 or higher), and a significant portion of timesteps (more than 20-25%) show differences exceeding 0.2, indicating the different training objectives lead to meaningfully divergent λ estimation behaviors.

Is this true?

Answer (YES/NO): YES